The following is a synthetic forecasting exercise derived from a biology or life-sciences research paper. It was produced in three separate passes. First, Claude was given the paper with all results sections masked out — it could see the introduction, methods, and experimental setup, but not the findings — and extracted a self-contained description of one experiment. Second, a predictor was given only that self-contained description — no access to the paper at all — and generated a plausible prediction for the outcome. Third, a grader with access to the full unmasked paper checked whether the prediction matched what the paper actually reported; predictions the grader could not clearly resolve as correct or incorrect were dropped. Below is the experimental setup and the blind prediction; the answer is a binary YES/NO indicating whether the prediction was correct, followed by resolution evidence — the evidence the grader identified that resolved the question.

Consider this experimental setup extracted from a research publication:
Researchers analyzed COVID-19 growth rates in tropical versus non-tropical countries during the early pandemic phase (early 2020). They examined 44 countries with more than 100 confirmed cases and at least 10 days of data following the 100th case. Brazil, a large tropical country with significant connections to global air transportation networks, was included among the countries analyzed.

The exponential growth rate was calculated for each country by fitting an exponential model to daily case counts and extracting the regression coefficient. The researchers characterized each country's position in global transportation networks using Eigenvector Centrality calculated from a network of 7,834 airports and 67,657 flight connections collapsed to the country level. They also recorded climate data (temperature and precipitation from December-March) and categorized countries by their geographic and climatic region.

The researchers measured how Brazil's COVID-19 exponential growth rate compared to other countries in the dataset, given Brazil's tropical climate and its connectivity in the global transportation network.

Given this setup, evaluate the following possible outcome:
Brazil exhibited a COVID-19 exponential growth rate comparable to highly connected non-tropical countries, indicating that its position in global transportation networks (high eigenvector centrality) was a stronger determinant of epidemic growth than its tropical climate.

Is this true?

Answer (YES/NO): YES